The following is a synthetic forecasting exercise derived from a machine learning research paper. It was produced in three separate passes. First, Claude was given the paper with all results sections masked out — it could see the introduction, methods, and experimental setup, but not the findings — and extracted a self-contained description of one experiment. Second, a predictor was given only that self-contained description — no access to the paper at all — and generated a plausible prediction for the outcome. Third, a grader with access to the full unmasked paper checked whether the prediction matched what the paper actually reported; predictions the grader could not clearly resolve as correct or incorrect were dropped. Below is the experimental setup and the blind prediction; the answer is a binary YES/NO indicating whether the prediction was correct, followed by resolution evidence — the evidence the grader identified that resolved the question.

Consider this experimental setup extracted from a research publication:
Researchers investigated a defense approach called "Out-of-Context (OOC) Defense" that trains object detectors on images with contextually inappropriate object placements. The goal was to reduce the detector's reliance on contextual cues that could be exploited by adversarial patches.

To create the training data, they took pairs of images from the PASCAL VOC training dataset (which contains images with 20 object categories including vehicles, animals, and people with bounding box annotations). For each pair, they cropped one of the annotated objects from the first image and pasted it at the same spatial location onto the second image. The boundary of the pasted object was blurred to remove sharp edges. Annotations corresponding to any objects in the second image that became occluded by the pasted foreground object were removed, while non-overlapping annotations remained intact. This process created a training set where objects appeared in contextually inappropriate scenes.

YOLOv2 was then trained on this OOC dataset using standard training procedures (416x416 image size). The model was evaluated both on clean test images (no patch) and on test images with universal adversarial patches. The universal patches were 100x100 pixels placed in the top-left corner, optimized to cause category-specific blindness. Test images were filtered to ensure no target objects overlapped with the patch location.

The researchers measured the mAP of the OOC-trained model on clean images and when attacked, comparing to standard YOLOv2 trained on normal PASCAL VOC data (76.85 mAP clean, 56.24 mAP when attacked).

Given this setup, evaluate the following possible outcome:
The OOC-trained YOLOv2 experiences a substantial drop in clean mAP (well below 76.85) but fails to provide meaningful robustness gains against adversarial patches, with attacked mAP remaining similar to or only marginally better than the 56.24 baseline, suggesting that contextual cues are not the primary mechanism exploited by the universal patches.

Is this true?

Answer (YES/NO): NO